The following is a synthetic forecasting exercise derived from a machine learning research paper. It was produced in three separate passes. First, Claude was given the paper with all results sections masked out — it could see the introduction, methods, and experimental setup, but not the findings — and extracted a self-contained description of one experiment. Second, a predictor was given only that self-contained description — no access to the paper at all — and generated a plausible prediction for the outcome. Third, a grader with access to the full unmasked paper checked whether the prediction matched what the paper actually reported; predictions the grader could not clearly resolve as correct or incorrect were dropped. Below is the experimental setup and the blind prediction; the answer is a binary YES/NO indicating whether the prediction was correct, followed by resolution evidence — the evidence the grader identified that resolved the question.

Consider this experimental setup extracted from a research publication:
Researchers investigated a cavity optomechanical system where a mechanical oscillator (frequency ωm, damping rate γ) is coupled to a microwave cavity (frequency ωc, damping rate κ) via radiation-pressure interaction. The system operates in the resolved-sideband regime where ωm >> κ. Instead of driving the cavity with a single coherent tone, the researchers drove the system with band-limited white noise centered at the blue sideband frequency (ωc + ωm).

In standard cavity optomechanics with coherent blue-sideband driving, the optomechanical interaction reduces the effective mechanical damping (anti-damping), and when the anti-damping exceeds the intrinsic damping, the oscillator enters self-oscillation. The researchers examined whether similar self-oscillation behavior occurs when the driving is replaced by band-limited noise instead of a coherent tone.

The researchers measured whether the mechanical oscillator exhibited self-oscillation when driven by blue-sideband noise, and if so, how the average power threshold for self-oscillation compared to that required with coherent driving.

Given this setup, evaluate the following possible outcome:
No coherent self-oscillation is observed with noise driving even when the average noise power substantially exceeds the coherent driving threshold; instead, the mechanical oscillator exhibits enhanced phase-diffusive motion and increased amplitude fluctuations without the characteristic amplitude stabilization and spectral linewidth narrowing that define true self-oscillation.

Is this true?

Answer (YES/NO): NO